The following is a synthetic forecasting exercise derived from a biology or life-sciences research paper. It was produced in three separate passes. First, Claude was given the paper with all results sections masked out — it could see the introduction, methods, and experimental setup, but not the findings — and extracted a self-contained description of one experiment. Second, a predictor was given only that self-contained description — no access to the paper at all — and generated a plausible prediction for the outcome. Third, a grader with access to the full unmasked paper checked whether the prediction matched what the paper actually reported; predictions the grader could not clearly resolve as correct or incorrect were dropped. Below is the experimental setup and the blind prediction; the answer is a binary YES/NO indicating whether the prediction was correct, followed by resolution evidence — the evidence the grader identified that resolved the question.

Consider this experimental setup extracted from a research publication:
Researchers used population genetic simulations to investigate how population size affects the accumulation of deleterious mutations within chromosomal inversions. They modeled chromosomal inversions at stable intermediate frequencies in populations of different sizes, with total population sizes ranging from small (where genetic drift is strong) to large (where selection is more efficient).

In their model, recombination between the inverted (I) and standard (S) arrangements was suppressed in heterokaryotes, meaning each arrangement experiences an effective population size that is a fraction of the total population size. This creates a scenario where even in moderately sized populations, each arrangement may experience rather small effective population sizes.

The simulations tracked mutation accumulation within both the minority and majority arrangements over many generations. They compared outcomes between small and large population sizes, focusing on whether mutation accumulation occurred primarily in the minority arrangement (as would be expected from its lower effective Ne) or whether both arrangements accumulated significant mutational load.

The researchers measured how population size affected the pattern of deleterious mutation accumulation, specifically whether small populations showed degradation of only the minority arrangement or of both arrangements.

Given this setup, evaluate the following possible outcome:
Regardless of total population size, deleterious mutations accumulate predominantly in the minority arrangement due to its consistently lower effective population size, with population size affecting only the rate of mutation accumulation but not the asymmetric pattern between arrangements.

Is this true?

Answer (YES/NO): NO